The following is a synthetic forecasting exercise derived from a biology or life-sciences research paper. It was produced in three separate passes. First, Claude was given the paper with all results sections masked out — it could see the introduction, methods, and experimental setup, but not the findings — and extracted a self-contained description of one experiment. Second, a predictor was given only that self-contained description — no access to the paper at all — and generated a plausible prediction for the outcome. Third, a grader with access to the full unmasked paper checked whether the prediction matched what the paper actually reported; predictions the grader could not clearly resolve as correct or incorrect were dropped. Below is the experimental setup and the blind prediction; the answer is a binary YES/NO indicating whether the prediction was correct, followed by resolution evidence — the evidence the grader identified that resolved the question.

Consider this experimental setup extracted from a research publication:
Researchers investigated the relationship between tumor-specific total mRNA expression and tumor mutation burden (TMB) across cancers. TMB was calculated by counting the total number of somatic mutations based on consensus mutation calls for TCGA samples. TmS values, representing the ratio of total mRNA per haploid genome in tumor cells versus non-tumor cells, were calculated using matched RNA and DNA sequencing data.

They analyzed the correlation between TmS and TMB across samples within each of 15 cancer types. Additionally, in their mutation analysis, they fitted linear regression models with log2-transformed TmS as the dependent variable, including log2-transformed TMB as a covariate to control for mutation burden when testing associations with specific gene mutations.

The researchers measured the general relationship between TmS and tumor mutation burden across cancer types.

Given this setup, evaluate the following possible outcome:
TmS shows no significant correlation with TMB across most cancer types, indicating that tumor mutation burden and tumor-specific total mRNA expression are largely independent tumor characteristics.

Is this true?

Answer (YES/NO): YES